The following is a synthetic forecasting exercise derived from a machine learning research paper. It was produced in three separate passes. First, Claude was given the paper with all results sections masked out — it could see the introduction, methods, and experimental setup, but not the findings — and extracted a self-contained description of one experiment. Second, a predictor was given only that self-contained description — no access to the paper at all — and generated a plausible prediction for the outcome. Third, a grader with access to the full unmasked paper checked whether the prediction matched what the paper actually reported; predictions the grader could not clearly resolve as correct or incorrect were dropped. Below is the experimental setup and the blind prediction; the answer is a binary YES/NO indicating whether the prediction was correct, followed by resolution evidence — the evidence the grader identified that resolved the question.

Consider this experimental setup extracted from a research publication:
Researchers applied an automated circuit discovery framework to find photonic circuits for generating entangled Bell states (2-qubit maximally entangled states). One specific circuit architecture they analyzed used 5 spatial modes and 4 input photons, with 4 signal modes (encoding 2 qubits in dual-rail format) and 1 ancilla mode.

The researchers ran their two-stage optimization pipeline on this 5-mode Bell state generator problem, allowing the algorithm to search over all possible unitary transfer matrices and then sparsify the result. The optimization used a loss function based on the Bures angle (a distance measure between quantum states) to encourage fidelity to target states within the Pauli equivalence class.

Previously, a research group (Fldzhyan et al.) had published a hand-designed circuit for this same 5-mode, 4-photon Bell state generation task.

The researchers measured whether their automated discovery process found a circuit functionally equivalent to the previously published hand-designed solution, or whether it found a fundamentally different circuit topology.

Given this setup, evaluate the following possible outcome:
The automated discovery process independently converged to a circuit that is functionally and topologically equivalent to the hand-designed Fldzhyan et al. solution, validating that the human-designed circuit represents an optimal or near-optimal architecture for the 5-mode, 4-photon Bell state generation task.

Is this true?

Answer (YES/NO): YES